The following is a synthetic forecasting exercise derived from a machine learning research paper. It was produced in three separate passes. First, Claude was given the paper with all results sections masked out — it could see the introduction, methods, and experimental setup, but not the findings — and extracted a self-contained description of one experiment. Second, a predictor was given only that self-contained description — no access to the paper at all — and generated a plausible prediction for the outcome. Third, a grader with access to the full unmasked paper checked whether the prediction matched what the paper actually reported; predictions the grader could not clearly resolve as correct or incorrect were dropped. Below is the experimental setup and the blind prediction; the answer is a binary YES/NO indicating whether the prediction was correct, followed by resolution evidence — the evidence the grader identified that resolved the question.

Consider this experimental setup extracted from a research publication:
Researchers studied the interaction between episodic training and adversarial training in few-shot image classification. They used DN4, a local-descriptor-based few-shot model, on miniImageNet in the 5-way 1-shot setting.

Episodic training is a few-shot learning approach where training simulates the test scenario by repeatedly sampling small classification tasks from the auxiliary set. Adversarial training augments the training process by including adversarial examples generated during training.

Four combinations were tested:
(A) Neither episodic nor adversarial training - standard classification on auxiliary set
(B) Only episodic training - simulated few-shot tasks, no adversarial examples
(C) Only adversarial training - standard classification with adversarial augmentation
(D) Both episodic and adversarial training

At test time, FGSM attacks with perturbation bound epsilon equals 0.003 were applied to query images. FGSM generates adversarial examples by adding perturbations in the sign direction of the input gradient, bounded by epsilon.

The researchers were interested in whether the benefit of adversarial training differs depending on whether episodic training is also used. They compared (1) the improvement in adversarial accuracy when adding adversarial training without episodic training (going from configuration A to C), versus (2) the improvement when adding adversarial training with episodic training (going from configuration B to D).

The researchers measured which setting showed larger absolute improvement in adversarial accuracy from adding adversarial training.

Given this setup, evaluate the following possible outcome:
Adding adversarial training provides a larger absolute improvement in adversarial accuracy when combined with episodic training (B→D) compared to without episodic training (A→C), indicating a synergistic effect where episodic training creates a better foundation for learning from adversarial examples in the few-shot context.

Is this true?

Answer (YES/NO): YES